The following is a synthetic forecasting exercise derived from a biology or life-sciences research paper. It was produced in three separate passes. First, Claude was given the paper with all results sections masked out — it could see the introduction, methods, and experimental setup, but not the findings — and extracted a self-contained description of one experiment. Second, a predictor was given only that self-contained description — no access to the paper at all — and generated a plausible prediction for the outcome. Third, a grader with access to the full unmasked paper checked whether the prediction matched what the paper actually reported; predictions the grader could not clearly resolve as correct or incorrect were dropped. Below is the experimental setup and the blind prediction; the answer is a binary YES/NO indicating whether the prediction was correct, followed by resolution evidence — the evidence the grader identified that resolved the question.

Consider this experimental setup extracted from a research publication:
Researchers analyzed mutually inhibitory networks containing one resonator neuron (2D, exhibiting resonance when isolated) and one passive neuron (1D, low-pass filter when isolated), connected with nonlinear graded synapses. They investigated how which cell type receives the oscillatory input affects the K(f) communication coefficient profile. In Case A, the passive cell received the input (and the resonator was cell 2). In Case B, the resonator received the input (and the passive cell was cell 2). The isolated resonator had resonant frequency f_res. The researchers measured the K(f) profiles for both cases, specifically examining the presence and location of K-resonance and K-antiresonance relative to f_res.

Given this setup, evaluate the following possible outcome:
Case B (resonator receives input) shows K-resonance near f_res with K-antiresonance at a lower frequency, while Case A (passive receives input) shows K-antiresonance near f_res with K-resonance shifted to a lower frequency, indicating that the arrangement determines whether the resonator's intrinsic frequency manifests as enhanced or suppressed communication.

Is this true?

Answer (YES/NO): YES